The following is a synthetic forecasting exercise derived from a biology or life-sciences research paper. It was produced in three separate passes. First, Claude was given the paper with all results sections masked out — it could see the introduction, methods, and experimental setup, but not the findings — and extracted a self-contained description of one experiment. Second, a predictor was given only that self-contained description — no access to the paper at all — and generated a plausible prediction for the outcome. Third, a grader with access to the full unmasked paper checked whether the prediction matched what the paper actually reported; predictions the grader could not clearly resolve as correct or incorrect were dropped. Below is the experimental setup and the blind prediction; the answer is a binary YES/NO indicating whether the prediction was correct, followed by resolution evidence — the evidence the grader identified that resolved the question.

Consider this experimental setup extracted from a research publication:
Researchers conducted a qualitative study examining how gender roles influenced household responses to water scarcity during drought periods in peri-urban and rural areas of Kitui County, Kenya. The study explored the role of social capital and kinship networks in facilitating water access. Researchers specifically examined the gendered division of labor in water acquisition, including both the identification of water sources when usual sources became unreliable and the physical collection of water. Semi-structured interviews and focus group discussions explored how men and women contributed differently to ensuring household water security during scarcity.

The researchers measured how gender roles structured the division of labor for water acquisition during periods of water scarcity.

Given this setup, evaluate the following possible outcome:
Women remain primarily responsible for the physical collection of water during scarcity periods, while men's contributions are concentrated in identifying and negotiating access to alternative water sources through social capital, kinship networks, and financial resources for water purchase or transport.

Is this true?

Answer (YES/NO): YES